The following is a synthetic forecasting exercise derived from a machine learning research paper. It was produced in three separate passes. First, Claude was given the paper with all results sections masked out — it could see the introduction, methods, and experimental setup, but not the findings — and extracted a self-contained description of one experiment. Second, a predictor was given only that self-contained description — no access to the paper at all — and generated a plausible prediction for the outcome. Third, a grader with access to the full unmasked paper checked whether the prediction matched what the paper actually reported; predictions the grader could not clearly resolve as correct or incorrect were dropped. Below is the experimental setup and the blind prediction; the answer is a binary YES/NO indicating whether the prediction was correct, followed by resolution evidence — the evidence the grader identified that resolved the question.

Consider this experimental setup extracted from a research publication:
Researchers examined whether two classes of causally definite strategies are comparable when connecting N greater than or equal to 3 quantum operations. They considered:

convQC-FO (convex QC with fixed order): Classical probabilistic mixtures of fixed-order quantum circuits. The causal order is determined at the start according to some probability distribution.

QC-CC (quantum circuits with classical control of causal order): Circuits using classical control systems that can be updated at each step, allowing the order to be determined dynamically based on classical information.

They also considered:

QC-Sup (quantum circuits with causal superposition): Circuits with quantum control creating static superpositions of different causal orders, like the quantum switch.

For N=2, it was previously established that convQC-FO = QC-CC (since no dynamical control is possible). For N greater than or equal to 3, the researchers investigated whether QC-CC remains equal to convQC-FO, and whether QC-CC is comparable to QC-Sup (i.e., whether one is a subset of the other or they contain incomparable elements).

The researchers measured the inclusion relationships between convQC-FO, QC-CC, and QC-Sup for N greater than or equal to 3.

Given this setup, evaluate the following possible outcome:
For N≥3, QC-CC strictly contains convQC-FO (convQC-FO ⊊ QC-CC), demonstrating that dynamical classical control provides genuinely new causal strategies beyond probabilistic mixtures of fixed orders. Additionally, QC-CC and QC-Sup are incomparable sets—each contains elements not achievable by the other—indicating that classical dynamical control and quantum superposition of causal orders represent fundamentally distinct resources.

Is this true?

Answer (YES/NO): YES